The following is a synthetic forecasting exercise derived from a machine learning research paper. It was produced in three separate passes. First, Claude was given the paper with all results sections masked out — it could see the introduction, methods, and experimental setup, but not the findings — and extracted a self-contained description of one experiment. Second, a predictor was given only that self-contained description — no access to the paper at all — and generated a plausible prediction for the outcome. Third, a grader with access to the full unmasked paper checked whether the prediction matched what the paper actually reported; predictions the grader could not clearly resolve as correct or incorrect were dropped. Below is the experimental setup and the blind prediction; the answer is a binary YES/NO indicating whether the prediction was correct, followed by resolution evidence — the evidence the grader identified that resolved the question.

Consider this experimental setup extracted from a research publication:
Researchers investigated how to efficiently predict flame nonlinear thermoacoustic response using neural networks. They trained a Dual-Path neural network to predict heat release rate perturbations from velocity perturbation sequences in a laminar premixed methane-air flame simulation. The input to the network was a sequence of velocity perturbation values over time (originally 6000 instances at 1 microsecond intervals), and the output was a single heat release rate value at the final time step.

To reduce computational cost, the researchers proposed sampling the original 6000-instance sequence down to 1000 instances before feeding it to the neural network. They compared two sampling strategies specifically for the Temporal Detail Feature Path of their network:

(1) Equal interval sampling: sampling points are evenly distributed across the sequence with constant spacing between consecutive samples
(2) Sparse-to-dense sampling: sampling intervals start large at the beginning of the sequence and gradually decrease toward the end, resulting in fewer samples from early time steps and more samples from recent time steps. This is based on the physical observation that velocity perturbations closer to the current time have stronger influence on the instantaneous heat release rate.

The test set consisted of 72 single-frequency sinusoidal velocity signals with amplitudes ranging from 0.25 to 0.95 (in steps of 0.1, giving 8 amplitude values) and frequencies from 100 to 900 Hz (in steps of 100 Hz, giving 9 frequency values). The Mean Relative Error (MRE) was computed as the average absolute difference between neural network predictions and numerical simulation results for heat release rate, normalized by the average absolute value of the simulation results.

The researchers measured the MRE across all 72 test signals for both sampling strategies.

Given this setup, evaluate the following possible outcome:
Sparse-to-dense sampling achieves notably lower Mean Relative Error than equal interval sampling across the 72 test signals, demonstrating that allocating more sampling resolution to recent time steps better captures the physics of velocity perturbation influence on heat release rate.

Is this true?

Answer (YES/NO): NO